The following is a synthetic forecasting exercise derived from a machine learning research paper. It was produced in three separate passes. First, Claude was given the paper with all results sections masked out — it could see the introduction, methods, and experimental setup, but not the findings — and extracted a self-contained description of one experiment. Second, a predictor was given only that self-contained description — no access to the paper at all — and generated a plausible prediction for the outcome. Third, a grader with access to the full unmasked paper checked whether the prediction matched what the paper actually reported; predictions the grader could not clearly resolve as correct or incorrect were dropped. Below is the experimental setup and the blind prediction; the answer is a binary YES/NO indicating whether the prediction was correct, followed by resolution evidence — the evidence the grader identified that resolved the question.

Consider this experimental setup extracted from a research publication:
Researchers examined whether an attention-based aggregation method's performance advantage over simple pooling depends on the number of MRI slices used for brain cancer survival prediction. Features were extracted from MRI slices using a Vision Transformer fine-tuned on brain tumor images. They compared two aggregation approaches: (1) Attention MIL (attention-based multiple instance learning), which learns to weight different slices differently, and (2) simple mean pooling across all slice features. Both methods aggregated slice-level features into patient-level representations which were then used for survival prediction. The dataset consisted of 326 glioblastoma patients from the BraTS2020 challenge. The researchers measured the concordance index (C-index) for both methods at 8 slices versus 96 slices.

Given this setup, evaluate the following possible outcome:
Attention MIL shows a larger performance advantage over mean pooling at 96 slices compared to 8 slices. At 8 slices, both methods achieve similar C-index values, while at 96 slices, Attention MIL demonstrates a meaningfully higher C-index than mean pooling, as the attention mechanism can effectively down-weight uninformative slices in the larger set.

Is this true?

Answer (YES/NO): NO